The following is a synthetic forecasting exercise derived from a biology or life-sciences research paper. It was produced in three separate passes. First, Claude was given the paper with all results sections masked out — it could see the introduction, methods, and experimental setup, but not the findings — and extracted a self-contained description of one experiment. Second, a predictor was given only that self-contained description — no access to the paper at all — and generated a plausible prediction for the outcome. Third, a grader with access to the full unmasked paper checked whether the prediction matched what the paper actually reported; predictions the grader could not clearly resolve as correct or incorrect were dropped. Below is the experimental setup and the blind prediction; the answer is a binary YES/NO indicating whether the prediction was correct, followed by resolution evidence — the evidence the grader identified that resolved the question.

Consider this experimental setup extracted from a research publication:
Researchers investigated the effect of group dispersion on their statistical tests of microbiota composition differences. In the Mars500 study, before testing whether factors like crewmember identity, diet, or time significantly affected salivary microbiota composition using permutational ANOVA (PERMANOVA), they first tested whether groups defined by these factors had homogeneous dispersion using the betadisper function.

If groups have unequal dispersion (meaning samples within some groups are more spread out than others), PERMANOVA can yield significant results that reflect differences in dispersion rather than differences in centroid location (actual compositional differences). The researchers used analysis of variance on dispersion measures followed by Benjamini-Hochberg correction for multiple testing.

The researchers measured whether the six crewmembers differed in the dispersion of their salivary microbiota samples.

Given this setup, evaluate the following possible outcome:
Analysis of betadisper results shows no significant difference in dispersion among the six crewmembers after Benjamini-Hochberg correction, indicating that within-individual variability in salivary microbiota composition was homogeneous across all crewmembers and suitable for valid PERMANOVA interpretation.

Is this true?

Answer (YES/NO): NO